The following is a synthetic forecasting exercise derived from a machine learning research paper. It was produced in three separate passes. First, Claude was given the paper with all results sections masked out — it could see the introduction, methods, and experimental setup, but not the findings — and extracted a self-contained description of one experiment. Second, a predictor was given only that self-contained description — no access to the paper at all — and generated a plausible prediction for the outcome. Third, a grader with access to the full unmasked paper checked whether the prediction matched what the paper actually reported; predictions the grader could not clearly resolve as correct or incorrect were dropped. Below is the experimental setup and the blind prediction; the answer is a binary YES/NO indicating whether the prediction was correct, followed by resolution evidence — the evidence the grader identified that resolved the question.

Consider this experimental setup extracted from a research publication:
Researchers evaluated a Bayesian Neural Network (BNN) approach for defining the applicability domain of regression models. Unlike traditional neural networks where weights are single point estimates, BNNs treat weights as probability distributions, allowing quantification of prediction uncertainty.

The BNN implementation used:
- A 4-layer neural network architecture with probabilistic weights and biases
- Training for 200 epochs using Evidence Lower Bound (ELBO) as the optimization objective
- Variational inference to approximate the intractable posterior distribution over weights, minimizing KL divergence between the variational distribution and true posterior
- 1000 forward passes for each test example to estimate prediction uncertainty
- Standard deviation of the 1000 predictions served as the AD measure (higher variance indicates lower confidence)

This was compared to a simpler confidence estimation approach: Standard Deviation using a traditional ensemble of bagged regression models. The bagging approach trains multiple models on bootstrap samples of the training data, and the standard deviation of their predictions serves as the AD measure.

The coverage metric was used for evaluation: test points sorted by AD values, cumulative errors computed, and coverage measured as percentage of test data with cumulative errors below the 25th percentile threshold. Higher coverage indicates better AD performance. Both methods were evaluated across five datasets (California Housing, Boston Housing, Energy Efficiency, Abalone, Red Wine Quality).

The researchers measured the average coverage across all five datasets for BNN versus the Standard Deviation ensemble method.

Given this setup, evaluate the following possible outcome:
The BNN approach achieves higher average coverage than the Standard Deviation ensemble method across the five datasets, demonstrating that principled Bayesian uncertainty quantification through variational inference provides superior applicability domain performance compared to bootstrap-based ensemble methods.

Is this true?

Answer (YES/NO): YES